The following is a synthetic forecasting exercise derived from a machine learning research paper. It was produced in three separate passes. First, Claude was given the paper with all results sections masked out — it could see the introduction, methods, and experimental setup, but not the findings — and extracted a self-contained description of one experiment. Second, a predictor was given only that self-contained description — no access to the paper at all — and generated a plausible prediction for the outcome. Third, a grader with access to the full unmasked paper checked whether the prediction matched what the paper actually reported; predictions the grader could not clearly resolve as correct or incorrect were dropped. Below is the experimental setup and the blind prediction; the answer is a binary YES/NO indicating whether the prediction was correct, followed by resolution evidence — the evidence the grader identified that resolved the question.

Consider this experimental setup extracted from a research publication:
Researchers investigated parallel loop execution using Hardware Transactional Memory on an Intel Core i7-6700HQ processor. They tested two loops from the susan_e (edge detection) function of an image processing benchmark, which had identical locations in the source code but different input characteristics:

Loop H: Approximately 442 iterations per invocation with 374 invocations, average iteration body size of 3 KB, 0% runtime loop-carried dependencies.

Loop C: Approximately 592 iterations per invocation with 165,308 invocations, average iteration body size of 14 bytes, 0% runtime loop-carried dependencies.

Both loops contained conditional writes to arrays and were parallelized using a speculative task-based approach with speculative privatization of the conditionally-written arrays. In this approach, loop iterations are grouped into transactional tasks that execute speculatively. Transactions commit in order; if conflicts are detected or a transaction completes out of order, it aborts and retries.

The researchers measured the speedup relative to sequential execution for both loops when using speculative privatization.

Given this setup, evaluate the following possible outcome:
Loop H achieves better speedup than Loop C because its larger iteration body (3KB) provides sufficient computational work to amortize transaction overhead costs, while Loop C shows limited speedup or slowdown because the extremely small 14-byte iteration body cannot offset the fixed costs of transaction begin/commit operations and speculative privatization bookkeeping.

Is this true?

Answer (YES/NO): NO